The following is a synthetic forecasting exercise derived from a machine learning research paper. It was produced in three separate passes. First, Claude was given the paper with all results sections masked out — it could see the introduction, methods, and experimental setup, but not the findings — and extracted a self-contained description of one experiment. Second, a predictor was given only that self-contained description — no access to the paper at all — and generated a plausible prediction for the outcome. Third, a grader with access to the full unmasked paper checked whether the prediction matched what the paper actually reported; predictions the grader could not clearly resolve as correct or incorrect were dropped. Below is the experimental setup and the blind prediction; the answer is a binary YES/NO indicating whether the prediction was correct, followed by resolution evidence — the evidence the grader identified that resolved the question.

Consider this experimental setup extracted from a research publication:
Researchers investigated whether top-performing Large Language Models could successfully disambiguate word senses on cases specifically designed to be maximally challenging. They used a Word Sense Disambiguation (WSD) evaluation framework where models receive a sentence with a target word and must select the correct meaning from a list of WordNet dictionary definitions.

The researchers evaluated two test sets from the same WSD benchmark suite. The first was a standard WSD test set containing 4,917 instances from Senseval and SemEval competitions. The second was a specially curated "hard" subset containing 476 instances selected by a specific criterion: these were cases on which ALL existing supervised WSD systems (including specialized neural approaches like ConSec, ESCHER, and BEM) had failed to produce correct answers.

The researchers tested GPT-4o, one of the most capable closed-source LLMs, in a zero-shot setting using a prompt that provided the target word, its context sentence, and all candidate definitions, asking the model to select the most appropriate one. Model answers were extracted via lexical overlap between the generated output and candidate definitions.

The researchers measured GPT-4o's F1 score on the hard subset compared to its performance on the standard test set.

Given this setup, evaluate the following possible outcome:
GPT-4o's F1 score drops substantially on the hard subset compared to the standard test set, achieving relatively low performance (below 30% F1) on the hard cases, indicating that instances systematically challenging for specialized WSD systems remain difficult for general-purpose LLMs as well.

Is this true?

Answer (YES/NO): NO